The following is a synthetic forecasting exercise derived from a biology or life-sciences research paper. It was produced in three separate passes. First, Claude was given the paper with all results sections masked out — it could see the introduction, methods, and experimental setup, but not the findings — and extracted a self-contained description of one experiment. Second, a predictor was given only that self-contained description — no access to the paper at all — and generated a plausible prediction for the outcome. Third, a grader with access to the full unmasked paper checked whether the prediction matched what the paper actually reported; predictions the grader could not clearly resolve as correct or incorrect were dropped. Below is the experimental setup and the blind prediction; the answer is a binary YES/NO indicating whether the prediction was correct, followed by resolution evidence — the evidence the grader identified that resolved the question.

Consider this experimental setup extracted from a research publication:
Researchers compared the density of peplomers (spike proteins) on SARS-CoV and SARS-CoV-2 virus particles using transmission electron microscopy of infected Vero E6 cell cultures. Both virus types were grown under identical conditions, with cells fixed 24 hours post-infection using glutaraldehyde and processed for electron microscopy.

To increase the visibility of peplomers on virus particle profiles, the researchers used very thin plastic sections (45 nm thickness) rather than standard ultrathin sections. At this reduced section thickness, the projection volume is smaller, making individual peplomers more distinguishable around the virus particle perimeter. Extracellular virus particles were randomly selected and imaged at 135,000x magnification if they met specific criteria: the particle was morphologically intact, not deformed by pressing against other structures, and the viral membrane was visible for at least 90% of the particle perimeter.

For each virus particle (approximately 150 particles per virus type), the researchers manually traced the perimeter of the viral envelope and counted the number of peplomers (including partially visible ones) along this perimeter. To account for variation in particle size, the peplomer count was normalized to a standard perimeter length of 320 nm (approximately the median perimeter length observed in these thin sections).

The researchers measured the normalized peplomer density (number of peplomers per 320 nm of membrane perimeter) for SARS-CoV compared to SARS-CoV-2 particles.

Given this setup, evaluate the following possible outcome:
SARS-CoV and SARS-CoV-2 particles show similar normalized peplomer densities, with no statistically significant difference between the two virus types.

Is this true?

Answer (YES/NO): NO